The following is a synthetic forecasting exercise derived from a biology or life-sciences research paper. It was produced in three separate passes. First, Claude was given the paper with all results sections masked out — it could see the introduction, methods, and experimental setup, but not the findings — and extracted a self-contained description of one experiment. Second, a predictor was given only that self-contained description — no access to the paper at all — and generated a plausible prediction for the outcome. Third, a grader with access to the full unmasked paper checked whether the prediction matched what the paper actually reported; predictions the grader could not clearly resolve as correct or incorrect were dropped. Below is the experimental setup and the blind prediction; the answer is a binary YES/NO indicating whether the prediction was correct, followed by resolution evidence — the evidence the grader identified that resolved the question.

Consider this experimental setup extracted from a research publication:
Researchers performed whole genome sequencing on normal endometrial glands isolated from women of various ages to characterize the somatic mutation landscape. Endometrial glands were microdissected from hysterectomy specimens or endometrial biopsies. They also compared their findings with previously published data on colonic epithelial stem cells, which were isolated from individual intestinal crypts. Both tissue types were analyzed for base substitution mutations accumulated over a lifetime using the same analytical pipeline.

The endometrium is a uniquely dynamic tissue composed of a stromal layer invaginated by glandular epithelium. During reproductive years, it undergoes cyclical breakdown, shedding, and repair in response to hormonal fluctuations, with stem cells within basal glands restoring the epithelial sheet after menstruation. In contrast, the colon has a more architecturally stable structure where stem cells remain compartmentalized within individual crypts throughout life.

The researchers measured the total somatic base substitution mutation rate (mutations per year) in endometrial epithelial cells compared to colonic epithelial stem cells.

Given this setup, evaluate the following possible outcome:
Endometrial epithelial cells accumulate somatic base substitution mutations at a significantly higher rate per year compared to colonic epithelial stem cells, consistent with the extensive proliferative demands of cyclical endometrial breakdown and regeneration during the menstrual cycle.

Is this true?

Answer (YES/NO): NO